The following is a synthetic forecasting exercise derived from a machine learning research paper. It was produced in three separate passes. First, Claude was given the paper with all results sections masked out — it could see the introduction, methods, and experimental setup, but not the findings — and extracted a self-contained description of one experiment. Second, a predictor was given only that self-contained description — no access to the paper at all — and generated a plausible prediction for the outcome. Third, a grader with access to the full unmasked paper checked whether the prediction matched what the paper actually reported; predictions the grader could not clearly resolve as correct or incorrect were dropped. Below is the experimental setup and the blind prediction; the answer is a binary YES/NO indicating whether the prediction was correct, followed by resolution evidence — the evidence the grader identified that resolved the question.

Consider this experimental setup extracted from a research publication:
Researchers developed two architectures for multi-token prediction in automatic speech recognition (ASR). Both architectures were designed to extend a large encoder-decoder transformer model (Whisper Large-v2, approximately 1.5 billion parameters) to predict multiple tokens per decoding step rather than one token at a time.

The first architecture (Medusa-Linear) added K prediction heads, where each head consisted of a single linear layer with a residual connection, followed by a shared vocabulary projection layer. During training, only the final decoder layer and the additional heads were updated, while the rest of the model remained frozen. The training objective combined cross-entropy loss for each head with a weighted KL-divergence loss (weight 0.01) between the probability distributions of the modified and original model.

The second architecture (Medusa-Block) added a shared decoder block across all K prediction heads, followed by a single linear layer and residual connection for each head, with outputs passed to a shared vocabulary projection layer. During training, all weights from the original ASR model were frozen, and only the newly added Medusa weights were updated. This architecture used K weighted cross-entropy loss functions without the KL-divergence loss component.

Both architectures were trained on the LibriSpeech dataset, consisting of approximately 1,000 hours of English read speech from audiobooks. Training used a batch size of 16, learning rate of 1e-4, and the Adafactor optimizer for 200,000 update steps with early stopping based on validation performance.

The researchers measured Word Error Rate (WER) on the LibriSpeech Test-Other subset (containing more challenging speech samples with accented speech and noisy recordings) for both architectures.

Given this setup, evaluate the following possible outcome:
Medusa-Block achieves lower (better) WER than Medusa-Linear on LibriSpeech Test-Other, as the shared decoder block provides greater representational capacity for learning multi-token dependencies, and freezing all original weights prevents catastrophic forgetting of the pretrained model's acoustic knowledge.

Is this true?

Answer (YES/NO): YES